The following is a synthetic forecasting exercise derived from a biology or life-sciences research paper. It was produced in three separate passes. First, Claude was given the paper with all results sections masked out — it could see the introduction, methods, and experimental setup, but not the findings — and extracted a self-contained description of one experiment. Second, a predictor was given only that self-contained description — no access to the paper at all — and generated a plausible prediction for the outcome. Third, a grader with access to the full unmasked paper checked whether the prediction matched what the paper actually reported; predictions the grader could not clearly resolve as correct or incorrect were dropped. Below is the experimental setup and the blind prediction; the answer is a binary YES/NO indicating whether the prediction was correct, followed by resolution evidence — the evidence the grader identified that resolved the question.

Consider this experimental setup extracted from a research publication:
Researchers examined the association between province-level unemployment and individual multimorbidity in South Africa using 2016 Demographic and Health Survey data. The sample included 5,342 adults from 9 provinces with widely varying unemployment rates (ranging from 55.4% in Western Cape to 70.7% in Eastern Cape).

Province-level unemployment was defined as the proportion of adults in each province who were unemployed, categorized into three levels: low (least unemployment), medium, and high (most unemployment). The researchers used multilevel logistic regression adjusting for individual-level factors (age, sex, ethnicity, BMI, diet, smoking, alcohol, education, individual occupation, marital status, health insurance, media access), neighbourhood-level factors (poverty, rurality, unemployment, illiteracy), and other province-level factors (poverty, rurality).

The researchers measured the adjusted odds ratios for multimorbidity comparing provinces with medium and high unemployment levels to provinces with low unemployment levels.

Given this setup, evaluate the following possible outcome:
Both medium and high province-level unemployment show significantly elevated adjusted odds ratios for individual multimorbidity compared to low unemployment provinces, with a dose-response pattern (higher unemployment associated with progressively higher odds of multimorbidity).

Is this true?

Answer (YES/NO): NO